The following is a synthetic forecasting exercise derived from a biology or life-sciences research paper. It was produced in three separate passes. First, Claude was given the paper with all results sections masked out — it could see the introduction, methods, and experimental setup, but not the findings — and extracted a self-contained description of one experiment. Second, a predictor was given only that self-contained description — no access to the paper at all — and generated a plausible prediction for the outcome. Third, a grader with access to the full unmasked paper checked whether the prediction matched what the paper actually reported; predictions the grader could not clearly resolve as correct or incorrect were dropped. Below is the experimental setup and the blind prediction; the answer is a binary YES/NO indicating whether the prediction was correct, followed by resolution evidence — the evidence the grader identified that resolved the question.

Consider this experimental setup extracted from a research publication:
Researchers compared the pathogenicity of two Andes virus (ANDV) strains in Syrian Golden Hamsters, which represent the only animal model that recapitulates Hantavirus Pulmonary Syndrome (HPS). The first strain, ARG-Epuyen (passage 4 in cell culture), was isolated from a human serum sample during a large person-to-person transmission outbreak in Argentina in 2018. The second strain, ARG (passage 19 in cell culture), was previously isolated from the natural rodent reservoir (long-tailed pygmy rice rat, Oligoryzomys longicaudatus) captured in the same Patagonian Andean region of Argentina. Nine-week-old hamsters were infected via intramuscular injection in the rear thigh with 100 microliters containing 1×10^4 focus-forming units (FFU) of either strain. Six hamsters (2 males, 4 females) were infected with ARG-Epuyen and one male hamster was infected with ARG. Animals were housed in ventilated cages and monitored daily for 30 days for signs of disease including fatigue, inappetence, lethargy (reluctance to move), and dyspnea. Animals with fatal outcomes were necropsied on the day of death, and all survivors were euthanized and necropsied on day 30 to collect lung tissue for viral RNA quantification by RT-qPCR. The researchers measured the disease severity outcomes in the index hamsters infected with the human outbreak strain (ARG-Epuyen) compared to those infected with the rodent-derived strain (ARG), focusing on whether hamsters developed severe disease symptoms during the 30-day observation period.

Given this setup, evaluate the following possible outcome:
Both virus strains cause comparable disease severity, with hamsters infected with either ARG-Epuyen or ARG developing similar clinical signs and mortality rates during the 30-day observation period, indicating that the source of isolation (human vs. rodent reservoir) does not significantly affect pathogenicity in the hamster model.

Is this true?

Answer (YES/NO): NO